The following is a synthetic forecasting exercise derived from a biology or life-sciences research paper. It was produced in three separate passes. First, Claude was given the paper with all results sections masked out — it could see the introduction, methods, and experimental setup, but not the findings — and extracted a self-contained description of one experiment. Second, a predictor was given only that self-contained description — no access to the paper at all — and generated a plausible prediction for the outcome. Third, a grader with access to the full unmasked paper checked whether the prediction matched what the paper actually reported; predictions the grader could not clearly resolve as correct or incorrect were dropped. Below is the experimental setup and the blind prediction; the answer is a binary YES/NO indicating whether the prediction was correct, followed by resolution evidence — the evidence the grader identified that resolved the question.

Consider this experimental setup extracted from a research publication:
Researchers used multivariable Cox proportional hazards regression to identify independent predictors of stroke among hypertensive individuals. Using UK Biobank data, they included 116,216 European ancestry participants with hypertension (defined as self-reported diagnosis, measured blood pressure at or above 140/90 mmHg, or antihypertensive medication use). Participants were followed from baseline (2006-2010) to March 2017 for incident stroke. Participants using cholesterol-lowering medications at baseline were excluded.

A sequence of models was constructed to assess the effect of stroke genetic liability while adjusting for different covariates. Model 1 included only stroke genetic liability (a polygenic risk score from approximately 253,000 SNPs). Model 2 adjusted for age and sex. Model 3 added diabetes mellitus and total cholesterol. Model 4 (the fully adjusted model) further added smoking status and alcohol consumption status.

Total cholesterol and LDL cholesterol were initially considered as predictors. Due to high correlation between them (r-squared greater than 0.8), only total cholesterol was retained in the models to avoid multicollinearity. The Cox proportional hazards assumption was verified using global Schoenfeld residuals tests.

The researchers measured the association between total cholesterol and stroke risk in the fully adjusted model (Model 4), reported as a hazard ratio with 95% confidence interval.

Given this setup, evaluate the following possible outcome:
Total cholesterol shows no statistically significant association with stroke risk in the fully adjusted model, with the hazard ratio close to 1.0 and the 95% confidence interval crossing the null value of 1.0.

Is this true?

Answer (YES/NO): NO